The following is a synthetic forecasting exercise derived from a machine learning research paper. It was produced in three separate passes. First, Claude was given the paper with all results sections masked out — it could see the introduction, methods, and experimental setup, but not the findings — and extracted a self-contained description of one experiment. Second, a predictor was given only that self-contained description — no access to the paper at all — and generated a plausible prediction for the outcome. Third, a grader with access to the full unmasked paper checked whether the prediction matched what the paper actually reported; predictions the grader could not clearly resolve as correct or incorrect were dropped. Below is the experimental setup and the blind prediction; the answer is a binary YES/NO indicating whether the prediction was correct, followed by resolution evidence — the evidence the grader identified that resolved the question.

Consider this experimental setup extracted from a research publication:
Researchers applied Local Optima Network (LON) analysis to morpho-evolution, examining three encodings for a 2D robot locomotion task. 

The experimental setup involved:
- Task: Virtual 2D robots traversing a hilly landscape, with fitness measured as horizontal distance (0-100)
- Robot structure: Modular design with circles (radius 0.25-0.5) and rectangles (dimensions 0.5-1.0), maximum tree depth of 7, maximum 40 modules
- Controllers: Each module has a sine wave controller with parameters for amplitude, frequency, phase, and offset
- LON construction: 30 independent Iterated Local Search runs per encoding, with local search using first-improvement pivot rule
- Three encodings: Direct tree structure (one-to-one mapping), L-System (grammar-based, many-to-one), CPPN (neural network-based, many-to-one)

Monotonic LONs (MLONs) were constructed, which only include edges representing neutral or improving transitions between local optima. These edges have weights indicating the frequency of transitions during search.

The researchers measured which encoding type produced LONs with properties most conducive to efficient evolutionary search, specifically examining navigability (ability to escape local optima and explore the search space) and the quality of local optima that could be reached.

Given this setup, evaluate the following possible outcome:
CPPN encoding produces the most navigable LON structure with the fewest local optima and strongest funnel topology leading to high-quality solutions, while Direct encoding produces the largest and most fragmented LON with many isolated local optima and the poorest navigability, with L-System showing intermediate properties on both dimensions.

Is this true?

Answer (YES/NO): NO